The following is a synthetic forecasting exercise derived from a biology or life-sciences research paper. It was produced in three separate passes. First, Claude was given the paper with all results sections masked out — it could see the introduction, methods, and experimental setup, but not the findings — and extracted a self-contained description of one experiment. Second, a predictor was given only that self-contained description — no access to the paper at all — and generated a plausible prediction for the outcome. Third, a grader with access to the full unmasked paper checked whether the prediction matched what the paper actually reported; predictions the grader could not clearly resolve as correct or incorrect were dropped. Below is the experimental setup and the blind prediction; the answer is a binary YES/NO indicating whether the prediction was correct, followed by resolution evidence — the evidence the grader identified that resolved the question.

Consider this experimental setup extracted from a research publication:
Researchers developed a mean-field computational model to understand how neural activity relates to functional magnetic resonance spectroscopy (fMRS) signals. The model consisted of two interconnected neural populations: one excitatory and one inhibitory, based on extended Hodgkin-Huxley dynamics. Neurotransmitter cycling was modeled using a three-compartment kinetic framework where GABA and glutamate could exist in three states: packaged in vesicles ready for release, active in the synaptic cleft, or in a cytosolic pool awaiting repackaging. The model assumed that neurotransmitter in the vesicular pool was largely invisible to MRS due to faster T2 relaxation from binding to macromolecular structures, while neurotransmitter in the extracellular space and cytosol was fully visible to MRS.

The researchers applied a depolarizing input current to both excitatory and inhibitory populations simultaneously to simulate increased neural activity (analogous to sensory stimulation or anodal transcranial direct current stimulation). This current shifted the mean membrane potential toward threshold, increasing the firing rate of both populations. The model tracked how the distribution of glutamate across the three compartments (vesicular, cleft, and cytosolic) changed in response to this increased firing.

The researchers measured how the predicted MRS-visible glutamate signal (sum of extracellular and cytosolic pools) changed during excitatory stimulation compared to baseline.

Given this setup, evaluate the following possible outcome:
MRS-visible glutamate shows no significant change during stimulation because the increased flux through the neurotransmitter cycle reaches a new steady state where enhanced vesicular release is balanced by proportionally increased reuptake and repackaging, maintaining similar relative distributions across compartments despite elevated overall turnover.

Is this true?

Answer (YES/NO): NO